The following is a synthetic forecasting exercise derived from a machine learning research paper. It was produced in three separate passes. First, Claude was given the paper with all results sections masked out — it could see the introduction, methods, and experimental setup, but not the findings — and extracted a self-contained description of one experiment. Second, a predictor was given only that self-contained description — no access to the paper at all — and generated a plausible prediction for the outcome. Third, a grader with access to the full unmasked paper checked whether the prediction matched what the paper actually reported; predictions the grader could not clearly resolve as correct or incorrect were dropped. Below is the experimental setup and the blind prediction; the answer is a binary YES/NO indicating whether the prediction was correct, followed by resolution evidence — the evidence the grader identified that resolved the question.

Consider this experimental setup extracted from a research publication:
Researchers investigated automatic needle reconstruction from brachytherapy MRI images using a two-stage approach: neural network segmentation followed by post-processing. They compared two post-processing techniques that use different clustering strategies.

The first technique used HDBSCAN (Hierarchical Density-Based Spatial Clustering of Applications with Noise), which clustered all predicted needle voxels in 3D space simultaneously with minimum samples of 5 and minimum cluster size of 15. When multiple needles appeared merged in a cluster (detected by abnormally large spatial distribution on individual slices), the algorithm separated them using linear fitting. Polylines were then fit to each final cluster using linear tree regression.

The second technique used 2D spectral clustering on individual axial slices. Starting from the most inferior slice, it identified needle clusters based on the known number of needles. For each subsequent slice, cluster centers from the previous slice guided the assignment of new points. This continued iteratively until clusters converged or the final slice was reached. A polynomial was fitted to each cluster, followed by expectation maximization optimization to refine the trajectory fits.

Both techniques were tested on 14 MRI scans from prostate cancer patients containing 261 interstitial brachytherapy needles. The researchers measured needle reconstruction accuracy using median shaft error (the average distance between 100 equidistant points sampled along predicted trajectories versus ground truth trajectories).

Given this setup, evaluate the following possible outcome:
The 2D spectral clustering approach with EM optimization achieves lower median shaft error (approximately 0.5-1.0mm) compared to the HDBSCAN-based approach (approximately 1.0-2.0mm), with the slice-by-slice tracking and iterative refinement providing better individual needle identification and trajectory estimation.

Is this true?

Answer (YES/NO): NO